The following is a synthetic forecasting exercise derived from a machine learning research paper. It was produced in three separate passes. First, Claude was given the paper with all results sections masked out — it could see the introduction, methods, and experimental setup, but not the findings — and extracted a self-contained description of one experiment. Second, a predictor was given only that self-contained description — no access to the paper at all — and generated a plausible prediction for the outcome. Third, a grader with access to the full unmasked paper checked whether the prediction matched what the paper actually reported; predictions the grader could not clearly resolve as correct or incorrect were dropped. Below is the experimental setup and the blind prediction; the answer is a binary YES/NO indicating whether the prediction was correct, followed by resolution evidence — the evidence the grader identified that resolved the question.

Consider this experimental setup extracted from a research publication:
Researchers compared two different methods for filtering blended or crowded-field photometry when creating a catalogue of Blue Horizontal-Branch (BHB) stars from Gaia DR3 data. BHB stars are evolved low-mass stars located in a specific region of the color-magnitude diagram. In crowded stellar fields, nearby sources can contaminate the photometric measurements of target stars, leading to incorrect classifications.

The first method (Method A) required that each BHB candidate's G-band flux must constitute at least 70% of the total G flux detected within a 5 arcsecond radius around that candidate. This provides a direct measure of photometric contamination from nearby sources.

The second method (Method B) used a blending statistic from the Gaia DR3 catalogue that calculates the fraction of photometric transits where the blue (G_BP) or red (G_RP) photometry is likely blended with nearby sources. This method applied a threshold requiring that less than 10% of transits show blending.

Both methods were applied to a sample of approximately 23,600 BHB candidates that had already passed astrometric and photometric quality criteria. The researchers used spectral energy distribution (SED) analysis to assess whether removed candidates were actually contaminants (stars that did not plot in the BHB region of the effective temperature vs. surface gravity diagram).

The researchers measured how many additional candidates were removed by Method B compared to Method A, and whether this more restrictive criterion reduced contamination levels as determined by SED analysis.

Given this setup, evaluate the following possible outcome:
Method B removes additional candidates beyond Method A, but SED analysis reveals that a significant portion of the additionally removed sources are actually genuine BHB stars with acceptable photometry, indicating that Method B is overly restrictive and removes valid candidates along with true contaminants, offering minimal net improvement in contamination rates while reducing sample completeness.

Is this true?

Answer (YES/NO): YES